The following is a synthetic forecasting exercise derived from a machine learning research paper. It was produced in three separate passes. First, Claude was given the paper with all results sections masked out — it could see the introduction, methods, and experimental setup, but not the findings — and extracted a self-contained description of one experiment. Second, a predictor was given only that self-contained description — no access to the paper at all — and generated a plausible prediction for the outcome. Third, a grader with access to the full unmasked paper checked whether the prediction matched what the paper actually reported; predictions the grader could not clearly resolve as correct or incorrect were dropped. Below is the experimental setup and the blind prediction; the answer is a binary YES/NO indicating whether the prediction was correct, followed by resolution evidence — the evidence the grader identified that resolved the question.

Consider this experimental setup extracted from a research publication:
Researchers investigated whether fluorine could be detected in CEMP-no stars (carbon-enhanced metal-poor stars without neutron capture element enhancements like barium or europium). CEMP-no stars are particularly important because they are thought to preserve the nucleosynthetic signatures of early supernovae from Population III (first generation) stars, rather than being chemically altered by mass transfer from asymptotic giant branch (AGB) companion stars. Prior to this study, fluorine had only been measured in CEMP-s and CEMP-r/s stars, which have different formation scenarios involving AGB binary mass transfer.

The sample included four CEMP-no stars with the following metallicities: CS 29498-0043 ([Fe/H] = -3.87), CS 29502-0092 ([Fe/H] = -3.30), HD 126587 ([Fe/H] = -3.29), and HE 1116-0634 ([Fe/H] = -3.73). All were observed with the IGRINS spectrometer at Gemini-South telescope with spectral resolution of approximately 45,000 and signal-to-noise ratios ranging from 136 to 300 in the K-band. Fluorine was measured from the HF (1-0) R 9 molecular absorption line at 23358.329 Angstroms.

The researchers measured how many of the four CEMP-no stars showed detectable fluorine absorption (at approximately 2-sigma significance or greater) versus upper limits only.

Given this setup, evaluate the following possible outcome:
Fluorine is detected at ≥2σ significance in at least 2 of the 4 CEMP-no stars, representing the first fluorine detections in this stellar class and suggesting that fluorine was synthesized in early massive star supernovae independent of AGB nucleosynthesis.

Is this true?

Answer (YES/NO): NO